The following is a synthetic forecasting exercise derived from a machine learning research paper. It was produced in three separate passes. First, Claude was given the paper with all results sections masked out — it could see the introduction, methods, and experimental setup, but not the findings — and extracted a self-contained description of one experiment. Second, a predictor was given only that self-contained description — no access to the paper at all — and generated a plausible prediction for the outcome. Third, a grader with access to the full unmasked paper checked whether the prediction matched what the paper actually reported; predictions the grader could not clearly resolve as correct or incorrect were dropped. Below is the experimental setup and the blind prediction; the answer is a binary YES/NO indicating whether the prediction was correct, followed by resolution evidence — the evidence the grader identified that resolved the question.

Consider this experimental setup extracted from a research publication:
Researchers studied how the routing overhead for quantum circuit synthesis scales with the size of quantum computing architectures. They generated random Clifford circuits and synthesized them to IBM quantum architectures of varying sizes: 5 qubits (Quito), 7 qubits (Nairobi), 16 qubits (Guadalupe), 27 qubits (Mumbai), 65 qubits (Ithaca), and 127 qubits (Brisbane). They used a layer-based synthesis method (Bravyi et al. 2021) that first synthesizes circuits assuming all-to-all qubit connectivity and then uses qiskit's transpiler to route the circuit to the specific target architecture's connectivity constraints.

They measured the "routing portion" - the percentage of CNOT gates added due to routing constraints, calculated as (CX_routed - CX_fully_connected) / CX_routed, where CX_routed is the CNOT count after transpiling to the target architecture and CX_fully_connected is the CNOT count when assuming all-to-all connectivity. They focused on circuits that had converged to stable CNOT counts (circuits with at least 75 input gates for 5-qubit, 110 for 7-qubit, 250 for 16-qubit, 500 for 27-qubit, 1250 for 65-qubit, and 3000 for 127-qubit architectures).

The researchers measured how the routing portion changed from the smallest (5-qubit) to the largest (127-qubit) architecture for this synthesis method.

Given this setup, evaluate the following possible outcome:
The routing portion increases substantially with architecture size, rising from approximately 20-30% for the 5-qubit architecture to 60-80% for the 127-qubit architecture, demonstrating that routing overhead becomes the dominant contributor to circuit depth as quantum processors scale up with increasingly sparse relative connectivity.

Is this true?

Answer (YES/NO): NO